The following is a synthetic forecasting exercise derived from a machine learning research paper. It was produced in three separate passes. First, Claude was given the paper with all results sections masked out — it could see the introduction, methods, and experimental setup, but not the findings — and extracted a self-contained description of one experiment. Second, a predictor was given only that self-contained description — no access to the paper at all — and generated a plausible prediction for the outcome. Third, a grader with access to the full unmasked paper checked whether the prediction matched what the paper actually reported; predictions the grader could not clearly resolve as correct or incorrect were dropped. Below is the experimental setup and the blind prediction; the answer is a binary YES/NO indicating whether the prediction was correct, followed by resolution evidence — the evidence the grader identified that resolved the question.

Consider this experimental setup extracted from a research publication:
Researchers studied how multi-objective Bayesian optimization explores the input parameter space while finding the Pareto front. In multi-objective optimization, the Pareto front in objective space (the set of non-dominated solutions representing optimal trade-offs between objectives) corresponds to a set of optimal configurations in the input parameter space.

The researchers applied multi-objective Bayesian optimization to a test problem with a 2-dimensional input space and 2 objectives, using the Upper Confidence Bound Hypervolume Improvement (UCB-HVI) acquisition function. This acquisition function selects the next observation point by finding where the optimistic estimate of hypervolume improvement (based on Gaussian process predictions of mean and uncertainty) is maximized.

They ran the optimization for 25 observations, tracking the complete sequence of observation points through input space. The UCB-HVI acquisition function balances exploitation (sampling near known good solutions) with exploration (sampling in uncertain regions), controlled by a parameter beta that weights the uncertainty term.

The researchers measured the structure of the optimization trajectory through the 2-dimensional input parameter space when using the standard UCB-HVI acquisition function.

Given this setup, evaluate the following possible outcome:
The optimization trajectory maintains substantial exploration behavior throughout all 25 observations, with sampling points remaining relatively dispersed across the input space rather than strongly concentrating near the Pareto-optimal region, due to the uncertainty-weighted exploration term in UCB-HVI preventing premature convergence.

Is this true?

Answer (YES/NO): YES